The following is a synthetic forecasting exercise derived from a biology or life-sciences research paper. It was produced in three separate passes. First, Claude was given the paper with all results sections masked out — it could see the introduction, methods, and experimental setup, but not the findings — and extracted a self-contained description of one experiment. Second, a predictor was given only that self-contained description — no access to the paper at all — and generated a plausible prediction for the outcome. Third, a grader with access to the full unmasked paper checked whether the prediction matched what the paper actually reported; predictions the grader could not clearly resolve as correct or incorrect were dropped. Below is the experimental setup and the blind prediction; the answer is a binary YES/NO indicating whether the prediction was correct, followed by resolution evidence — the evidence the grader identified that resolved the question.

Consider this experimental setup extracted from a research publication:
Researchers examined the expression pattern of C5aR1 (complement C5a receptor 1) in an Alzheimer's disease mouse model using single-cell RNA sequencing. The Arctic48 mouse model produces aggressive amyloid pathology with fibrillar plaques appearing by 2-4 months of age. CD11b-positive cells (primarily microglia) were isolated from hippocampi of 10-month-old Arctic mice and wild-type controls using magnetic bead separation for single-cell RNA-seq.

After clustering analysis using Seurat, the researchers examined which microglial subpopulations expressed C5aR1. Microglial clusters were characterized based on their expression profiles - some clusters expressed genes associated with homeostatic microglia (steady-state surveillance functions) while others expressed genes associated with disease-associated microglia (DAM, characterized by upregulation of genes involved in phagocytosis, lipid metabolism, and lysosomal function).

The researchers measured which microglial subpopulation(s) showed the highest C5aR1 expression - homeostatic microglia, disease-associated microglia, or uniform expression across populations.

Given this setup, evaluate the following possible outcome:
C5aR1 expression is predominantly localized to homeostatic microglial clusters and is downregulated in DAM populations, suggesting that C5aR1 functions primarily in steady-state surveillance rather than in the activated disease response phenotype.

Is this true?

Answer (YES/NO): NO